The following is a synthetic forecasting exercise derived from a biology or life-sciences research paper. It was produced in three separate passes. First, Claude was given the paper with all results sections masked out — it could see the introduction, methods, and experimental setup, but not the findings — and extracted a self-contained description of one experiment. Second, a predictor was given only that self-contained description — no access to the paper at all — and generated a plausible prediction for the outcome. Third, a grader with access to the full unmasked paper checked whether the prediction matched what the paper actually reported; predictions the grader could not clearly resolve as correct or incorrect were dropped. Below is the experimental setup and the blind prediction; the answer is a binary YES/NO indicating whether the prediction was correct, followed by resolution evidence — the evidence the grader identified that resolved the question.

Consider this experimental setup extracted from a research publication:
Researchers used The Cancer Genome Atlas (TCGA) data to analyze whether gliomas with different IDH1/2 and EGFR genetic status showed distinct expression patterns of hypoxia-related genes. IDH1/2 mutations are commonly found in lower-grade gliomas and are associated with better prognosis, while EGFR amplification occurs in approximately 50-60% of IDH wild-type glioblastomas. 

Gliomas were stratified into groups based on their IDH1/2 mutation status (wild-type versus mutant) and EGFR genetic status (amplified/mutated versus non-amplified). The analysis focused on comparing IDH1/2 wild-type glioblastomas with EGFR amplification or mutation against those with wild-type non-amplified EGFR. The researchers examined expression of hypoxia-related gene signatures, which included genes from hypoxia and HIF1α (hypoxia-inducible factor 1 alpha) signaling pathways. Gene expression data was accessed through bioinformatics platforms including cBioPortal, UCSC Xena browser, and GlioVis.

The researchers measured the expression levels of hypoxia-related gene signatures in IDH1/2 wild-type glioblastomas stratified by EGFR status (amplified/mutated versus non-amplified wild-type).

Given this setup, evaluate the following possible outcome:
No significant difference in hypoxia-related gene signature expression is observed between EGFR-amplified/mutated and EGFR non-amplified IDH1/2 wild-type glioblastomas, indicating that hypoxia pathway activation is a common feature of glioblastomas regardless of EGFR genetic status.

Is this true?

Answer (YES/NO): NO